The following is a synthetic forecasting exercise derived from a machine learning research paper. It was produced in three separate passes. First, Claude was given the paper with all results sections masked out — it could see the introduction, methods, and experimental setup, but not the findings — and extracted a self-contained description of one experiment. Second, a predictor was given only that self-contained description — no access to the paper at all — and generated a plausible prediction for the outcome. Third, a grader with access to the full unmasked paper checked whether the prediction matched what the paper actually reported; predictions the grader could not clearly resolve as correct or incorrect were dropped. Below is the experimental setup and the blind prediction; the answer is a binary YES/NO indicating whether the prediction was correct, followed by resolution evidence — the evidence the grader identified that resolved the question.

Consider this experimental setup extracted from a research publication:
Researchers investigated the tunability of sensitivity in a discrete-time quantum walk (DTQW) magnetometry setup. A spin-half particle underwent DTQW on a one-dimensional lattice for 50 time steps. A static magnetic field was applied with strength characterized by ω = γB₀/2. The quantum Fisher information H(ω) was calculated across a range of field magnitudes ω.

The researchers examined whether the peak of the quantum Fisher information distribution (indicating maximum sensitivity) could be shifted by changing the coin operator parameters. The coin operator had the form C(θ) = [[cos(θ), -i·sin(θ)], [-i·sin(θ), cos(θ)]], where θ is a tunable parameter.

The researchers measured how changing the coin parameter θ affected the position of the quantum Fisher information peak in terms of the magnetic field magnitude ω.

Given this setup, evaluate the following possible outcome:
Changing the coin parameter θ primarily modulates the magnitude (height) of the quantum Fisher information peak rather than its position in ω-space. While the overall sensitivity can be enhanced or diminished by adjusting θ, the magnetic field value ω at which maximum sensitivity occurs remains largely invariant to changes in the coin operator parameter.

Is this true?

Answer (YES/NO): NO